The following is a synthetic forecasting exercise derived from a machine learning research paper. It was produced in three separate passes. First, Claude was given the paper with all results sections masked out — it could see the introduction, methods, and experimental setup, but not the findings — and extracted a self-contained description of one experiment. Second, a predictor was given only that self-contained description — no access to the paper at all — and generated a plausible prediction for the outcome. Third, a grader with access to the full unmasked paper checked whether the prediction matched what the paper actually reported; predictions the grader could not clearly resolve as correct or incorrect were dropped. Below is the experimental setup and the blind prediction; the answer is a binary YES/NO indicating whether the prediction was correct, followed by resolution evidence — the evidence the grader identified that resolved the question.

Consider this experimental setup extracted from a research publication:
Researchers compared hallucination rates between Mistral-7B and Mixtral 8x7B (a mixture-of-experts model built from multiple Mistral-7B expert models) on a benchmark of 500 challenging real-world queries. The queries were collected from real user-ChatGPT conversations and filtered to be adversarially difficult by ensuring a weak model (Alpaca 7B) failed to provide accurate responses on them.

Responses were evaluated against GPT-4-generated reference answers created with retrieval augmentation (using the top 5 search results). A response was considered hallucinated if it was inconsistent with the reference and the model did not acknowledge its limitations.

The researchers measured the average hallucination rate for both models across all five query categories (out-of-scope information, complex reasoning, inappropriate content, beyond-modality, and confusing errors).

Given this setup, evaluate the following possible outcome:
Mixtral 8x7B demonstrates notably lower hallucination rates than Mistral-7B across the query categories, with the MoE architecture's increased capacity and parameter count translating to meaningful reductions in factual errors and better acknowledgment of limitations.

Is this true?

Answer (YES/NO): NO